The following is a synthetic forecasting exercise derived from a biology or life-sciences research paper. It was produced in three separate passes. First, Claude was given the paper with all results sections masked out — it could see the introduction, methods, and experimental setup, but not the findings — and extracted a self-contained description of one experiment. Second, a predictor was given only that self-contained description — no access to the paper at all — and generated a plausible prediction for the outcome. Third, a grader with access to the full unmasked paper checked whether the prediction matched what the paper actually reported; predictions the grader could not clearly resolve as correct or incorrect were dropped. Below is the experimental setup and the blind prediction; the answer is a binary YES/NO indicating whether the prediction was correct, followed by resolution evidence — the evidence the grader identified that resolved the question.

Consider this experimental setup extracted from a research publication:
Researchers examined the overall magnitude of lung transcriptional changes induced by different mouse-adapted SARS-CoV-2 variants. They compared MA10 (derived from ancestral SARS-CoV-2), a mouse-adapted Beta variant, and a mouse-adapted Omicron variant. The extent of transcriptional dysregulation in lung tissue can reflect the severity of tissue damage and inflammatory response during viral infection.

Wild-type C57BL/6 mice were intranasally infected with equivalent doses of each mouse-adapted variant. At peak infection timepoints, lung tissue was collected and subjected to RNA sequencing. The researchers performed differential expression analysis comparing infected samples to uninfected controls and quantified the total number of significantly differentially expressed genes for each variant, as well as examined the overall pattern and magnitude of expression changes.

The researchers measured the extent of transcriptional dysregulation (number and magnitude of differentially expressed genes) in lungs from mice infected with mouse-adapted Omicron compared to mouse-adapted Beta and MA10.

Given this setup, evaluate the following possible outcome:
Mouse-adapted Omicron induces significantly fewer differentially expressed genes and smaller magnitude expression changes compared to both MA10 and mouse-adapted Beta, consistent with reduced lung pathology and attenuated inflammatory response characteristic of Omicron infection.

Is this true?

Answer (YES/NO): YES